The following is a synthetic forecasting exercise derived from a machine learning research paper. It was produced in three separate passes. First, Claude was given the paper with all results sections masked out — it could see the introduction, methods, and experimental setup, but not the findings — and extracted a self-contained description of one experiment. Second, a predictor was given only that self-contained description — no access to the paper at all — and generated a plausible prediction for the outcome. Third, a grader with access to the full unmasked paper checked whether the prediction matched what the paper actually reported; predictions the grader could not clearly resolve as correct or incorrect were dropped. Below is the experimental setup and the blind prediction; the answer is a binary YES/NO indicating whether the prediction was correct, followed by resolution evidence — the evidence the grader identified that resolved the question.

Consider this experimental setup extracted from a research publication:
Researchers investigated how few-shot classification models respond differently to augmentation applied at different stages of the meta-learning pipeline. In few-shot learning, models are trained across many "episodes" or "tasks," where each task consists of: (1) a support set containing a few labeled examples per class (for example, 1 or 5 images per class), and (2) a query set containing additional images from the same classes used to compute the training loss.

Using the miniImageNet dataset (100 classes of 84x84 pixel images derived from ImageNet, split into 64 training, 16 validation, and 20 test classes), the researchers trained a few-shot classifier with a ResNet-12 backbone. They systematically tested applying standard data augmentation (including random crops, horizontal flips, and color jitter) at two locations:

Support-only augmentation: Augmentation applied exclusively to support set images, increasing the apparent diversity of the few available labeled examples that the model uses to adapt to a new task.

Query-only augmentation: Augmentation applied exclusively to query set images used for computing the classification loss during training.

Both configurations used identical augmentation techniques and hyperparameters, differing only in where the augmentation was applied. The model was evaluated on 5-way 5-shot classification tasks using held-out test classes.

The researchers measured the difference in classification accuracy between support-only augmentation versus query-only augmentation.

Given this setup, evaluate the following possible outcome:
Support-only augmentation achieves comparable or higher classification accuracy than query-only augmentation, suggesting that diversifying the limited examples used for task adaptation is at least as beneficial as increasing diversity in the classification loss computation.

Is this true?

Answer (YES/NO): NO